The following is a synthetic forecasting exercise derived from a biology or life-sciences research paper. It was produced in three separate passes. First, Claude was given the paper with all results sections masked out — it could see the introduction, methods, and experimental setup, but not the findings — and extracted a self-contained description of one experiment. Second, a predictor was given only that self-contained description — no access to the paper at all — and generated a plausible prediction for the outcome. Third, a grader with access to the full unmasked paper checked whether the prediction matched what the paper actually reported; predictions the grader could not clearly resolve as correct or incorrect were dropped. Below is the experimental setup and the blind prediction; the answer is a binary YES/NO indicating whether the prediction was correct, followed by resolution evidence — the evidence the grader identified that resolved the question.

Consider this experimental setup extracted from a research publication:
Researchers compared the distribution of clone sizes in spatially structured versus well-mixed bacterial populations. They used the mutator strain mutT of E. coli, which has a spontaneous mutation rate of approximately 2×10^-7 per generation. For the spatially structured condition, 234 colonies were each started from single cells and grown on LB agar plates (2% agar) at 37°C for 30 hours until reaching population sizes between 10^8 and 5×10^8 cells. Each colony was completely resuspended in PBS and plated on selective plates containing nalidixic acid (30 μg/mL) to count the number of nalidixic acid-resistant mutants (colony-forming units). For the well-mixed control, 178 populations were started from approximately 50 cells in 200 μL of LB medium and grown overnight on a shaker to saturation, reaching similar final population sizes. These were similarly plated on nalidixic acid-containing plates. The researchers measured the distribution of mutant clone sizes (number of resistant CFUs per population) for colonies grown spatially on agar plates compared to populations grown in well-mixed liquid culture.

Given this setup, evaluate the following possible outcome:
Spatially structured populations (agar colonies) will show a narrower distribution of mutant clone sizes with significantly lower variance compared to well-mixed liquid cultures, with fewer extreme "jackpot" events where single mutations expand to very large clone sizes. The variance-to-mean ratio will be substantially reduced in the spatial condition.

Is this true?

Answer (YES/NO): NO